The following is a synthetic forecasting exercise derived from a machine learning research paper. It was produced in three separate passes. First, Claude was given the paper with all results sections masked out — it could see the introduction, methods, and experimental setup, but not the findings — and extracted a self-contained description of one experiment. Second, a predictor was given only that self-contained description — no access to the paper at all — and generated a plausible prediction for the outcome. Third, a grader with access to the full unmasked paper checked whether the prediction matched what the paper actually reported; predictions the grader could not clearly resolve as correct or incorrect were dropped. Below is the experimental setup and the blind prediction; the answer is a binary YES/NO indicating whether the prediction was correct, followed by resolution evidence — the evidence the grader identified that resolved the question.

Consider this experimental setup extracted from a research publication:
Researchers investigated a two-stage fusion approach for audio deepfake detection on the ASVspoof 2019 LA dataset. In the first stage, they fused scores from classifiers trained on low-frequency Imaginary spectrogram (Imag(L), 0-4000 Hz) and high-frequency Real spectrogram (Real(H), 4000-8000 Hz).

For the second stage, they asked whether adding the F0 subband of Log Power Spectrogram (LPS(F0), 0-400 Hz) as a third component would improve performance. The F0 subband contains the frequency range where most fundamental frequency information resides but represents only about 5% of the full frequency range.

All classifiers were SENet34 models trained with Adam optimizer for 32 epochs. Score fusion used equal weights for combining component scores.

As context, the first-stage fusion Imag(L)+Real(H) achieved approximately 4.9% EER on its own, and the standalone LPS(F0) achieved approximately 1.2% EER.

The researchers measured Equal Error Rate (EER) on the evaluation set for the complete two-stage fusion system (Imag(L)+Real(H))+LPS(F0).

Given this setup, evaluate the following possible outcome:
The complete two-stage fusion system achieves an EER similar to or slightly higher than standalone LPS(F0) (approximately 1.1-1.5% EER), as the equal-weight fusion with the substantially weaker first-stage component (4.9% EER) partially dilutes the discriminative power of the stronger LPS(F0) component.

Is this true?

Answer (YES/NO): NO